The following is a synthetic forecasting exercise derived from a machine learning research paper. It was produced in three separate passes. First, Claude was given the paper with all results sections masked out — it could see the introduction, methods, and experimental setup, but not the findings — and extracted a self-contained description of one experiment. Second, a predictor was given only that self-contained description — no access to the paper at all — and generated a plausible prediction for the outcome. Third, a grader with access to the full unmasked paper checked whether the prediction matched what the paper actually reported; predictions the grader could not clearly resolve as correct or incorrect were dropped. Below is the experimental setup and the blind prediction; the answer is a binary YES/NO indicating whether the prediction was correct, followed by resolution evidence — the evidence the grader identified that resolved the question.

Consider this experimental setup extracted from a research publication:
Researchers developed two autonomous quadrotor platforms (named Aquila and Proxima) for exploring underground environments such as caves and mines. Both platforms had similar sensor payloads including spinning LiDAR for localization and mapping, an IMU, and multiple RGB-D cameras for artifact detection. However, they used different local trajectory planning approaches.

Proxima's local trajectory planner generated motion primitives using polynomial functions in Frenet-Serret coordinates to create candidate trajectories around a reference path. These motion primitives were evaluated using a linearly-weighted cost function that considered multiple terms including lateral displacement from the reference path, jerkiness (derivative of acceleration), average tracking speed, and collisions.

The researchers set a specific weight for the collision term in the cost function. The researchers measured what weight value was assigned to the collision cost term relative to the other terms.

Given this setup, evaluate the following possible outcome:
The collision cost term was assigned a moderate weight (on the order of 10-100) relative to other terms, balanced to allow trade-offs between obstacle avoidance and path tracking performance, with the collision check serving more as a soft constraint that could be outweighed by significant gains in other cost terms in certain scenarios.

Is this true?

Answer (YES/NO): NO